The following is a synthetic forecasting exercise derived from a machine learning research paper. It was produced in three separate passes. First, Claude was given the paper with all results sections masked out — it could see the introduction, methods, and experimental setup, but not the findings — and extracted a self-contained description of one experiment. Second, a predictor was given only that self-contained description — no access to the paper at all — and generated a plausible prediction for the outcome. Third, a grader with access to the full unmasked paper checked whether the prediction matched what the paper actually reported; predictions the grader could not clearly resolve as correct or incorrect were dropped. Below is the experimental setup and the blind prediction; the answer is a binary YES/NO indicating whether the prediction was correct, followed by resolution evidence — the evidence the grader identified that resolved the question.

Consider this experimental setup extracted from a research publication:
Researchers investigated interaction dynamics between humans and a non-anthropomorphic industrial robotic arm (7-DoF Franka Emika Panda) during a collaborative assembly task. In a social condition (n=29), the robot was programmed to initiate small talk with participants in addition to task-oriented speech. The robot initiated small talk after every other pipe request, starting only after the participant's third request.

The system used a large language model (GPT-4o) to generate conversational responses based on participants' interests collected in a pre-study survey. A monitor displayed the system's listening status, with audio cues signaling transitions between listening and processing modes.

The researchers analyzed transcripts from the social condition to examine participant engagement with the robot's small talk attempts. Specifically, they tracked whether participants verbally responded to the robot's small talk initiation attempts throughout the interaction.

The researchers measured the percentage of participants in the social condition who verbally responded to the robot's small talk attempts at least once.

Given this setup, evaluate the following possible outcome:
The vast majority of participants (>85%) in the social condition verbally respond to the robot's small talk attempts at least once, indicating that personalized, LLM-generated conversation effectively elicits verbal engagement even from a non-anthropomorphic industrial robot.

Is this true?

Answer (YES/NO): YES